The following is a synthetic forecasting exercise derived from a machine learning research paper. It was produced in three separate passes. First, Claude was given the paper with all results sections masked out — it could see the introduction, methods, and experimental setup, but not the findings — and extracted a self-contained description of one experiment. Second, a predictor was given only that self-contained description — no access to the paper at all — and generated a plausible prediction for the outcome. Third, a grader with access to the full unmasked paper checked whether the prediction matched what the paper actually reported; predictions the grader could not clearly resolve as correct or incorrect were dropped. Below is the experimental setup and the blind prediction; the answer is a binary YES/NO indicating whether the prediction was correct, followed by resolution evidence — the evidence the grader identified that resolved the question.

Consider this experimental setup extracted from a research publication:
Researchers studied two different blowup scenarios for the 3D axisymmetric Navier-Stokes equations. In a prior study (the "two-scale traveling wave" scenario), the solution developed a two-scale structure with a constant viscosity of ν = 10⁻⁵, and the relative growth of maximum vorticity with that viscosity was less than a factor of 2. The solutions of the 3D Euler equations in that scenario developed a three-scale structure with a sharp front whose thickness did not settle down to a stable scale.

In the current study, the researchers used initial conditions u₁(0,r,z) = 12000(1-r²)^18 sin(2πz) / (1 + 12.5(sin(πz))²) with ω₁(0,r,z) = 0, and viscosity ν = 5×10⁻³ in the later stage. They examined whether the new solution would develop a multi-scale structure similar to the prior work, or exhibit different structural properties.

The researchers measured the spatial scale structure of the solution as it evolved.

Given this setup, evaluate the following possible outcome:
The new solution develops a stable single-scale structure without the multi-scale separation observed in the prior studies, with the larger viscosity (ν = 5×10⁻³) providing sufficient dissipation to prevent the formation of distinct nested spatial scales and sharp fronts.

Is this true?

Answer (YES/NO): YES